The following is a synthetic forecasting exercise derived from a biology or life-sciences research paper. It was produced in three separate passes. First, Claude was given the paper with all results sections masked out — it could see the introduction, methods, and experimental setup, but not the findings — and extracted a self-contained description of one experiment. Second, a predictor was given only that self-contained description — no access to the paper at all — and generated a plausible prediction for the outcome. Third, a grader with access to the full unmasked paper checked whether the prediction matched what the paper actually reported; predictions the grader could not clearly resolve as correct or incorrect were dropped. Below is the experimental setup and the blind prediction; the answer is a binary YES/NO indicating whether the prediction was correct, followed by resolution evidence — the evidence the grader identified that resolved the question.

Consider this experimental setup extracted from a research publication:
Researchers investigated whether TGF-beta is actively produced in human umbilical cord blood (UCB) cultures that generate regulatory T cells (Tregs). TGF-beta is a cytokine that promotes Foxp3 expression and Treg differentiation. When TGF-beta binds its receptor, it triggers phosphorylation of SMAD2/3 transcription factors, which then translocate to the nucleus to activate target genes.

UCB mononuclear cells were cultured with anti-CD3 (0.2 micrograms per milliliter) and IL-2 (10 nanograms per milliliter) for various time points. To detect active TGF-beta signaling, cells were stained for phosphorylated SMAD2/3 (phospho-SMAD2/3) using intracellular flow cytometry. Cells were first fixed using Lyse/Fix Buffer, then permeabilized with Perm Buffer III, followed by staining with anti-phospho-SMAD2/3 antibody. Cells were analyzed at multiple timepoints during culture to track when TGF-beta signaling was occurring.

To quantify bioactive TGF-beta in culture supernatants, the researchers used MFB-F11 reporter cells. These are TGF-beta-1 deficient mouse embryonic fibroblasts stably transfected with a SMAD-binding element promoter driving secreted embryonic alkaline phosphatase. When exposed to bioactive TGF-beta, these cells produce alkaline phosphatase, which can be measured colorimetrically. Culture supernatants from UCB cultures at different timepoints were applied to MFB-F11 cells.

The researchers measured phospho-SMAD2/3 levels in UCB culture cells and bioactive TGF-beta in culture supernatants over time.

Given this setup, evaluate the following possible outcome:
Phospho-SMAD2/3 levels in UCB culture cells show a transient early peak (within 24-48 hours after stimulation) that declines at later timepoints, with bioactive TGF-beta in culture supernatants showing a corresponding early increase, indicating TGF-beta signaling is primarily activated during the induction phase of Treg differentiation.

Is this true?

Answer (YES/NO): NO